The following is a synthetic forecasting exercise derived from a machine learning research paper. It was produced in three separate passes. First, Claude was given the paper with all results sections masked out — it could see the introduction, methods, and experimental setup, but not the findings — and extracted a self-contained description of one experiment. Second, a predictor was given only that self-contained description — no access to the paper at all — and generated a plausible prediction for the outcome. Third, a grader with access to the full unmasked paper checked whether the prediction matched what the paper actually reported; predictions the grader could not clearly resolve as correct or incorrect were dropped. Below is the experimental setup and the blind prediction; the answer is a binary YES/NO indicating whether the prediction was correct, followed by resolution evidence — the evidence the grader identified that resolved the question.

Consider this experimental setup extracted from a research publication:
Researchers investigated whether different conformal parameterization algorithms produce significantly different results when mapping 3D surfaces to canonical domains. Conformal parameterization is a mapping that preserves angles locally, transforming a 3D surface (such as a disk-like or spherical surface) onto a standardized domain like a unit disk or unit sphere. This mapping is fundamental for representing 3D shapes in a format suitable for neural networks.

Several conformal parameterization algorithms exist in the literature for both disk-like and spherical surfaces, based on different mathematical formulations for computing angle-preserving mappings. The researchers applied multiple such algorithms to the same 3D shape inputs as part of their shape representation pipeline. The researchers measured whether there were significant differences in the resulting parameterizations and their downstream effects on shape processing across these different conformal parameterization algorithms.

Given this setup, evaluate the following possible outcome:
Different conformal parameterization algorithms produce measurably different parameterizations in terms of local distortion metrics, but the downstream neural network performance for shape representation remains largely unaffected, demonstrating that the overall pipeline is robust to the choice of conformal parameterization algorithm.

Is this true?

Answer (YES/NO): NO